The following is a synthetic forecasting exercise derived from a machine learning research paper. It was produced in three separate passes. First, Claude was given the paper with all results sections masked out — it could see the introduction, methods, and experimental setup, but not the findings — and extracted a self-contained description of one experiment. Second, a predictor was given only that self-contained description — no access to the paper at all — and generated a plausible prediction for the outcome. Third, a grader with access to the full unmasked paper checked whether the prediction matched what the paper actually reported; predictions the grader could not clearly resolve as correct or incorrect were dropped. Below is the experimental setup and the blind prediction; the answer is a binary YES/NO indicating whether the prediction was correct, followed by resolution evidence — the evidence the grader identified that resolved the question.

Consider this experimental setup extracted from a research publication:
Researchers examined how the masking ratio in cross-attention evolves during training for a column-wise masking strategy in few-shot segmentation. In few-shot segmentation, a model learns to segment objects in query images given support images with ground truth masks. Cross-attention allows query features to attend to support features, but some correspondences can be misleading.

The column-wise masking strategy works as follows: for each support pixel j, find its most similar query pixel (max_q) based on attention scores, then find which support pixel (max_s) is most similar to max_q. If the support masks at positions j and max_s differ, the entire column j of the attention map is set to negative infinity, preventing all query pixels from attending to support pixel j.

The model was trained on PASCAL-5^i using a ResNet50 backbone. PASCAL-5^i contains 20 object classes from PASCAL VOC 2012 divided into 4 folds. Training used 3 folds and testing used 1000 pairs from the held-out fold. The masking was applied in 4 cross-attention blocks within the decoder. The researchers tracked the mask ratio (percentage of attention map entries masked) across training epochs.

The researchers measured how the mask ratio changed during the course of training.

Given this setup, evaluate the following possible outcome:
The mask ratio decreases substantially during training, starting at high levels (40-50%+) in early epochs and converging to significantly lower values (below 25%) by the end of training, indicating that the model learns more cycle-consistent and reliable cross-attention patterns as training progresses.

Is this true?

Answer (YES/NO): NO